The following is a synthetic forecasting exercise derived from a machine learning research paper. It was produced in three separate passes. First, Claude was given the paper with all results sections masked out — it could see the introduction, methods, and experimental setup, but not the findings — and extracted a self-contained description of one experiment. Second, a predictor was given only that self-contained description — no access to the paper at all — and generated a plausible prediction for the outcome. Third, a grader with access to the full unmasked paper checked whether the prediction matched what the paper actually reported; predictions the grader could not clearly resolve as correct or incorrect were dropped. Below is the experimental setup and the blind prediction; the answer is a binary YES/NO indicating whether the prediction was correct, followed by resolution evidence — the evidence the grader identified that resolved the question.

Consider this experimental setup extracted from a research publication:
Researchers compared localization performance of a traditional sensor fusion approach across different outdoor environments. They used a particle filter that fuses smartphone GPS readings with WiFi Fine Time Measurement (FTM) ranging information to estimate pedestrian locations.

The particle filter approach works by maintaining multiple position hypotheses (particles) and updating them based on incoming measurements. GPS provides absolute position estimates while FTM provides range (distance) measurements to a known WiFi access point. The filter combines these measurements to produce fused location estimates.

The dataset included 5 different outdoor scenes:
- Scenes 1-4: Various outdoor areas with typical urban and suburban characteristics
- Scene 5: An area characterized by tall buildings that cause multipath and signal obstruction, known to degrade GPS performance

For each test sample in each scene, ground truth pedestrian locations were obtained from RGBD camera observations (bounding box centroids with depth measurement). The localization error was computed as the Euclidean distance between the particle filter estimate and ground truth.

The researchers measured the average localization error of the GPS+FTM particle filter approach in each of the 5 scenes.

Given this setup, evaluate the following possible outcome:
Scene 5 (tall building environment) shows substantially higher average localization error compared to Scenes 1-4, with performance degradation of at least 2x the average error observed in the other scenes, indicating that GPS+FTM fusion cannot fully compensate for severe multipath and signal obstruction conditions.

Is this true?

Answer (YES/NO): YES